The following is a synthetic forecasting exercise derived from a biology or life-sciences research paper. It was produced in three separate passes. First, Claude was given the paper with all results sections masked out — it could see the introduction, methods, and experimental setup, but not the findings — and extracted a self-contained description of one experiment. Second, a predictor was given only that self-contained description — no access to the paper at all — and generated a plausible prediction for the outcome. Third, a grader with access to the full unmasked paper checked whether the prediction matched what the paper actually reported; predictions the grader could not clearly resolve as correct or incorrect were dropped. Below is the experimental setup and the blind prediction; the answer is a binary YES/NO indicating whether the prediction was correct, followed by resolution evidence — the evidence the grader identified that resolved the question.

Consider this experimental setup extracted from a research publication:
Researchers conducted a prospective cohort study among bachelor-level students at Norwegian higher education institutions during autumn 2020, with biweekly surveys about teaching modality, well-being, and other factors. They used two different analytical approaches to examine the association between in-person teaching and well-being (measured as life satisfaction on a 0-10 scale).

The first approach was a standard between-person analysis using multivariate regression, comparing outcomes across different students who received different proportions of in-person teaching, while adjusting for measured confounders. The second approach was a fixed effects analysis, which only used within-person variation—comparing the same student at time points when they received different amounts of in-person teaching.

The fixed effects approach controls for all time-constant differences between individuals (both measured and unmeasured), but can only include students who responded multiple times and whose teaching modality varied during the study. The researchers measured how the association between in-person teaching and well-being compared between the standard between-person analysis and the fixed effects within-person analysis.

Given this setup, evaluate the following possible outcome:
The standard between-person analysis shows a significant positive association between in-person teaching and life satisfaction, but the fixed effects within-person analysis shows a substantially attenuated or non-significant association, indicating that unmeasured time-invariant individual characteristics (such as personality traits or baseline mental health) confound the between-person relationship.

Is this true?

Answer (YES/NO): YES